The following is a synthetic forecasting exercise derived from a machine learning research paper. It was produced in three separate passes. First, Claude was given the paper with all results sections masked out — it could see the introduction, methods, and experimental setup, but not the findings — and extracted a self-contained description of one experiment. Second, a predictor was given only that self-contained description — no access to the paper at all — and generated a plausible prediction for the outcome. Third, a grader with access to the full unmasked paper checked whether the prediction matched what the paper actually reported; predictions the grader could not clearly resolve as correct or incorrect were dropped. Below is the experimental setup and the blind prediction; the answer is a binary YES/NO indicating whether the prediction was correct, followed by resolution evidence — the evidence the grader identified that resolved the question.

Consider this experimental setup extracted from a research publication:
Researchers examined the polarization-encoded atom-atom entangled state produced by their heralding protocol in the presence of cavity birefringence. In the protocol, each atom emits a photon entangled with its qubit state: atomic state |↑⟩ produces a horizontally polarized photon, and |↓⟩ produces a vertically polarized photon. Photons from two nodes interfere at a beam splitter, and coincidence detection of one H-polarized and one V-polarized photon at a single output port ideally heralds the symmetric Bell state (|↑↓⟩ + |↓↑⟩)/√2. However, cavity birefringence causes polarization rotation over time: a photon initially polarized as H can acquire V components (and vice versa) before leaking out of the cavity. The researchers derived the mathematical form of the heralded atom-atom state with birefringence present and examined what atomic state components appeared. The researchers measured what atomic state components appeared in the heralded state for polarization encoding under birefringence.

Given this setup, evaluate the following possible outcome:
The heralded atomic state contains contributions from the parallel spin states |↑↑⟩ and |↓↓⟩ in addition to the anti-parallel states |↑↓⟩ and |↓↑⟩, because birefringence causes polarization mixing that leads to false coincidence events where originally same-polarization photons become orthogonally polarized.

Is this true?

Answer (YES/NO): YES